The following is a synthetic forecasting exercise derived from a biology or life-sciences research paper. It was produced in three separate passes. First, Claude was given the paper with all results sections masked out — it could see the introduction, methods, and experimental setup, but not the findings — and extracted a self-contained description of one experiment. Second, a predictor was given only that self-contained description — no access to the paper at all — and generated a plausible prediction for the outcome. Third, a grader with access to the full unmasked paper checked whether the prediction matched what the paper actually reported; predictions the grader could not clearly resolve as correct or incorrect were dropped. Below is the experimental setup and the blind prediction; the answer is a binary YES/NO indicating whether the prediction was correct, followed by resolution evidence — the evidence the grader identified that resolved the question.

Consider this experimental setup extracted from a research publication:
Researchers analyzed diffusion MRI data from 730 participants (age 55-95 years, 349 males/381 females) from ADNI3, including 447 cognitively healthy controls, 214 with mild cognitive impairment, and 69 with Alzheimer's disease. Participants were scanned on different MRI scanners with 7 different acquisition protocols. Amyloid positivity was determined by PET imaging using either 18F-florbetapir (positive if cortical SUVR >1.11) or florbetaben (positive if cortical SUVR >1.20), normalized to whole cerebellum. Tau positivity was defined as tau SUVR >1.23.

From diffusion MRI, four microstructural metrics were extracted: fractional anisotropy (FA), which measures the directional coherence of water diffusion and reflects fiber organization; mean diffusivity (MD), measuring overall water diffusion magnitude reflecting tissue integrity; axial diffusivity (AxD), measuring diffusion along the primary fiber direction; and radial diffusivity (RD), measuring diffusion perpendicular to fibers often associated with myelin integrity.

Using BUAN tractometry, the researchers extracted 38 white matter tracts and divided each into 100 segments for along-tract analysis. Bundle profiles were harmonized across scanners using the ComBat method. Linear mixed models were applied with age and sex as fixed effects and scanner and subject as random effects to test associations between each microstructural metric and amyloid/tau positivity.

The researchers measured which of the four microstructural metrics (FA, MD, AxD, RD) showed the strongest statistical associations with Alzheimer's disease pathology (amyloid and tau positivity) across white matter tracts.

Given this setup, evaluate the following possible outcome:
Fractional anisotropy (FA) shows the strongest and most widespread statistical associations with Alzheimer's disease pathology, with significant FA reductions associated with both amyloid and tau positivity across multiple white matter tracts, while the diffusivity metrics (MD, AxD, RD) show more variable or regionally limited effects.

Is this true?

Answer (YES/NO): NO